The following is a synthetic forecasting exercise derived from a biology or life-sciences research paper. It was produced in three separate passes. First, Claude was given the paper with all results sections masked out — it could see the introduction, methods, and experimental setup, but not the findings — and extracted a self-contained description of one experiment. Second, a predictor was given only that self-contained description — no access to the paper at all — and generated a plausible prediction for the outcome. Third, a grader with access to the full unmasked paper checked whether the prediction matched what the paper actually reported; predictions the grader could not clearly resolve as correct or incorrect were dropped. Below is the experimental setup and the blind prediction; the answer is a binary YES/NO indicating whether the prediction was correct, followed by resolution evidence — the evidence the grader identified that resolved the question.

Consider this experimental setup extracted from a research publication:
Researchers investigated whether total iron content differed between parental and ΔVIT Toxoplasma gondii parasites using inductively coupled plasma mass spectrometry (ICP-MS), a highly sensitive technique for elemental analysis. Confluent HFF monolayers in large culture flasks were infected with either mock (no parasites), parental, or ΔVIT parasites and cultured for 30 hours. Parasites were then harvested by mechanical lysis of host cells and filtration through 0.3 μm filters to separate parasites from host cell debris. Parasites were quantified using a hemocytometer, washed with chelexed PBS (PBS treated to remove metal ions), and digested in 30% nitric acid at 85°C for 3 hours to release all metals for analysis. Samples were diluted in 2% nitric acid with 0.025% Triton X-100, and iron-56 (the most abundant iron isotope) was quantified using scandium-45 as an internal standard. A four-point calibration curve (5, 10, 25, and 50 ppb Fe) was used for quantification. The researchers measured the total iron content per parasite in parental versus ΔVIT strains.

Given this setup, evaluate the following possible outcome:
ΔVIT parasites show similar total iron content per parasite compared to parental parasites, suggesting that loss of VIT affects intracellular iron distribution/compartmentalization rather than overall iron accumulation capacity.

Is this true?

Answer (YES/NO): NO